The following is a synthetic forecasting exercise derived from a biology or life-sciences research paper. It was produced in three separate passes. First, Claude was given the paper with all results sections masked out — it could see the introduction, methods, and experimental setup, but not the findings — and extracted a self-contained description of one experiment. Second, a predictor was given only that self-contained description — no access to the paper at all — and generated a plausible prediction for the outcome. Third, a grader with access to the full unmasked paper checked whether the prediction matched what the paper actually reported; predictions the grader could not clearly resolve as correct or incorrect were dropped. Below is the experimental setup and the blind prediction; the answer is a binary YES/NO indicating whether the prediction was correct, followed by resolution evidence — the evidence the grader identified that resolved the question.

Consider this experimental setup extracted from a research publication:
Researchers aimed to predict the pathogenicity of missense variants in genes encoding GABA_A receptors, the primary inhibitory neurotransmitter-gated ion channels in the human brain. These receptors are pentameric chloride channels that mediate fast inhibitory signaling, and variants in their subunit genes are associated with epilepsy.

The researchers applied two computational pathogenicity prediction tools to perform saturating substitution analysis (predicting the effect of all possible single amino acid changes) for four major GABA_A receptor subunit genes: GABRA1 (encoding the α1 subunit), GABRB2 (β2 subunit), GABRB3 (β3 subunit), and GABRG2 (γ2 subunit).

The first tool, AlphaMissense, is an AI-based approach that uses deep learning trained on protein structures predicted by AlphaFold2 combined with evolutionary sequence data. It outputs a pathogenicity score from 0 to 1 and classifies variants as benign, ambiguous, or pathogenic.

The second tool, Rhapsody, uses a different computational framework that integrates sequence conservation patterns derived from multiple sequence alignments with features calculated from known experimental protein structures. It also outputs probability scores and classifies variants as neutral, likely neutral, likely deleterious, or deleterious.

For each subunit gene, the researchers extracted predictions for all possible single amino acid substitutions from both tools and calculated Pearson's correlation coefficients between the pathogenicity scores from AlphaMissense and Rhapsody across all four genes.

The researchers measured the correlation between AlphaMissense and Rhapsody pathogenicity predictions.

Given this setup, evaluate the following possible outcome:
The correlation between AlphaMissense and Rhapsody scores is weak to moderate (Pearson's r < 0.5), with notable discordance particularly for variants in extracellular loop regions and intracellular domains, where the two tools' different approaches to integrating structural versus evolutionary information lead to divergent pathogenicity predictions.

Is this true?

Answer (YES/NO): NO